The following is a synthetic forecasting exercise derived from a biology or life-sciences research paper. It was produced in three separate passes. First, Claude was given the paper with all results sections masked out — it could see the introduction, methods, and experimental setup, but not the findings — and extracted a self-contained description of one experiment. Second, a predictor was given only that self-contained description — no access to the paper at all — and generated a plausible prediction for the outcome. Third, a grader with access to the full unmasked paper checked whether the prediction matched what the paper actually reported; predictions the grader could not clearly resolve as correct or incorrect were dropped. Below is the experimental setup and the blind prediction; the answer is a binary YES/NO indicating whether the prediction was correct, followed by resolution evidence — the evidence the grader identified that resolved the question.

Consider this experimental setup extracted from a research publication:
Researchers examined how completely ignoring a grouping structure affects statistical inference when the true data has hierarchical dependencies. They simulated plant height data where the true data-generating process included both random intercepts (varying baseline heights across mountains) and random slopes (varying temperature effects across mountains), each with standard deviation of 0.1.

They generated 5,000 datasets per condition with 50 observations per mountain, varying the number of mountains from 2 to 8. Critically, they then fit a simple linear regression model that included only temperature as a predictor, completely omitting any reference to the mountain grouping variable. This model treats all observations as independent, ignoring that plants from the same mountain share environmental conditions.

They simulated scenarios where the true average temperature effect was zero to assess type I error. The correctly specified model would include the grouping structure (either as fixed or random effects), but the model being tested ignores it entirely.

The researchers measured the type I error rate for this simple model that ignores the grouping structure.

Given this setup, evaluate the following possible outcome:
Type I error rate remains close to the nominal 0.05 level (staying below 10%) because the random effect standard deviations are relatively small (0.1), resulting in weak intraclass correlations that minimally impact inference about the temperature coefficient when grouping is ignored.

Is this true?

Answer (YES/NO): NO